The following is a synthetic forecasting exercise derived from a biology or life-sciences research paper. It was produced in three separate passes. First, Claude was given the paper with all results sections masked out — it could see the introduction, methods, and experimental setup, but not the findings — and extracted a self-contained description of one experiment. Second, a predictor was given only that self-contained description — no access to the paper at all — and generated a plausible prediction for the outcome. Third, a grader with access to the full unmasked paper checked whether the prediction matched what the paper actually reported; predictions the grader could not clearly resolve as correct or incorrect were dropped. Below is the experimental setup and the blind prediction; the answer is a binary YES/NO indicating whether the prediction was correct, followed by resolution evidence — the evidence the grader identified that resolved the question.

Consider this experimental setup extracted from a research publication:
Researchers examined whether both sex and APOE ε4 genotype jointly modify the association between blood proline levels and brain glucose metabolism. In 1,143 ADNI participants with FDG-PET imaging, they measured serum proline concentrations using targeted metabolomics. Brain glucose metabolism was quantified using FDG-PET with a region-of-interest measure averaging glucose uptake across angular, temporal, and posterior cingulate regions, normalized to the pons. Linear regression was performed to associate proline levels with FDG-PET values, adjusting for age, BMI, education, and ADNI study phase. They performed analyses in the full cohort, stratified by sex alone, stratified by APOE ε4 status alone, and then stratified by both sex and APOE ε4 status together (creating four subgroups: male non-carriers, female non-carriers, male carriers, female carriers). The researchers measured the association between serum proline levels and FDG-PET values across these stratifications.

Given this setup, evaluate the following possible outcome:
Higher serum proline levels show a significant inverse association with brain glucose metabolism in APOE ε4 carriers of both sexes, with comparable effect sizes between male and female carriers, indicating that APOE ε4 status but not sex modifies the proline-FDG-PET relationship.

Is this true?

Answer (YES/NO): NO